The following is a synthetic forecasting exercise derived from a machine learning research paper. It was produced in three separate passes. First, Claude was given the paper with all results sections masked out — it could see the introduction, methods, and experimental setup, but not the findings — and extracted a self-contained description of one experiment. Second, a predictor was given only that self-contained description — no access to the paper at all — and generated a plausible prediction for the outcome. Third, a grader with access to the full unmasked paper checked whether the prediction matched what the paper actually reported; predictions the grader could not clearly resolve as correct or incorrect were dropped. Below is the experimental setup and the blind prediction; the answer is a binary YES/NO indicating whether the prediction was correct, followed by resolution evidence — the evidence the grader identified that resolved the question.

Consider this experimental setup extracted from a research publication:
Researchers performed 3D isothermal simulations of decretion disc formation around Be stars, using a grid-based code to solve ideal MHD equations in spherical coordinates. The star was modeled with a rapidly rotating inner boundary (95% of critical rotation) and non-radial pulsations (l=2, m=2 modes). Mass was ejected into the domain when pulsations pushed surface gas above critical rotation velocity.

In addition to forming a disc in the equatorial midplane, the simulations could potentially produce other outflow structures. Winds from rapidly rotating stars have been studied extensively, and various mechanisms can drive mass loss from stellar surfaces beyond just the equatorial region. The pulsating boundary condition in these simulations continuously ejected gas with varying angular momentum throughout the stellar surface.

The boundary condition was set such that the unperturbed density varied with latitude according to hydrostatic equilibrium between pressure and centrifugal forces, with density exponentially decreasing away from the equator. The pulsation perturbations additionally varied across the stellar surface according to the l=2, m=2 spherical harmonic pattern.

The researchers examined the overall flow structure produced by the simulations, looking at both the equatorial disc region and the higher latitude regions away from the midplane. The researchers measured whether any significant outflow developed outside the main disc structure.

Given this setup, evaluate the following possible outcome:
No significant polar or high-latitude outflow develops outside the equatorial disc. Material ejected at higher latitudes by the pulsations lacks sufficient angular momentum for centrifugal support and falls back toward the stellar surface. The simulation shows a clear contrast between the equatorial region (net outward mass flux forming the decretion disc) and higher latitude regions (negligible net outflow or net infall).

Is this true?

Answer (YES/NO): NO